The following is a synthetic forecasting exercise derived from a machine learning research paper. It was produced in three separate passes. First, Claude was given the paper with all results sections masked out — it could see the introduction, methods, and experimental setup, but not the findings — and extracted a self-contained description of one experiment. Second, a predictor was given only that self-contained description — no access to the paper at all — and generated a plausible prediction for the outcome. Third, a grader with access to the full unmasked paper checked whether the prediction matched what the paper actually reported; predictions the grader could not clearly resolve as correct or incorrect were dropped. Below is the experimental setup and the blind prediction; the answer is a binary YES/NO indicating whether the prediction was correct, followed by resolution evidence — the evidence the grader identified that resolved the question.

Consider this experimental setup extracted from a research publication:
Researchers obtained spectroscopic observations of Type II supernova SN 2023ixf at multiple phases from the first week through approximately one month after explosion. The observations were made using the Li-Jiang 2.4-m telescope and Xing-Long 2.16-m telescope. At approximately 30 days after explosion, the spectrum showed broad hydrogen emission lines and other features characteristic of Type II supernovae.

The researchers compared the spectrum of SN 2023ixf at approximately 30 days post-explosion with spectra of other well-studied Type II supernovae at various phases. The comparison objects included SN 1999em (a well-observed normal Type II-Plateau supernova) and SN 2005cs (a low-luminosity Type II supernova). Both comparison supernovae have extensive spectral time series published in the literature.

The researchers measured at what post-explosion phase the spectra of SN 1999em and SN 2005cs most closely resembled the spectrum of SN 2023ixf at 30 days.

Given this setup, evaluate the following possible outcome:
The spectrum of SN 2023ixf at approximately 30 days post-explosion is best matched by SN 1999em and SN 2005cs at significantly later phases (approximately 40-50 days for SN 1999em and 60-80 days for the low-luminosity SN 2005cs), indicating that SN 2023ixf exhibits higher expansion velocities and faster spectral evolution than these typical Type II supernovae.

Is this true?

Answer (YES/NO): NO